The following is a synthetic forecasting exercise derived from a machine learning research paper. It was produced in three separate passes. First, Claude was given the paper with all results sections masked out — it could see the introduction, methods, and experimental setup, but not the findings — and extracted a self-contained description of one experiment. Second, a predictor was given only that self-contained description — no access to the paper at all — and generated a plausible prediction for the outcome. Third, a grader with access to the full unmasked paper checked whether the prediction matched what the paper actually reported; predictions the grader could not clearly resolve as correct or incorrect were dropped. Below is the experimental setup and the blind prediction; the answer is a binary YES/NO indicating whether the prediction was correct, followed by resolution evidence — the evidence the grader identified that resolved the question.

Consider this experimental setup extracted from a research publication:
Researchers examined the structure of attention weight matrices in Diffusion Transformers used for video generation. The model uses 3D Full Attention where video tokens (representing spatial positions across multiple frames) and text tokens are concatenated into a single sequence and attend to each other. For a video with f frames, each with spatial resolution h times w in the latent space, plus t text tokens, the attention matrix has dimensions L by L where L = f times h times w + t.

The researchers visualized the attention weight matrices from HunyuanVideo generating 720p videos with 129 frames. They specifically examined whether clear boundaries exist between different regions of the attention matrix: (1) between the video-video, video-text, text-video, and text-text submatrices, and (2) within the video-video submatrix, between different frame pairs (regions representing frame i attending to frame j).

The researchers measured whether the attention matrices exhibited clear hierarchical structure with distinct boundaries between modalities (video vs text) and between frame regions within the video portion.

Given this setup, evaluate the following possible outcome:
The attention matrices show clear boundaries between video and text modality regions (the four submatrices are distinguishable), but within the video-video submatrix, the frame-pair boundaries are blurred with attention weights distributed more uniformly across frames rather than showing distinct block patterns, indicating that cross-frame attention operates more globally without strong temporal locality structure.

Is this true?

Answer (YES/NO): NO